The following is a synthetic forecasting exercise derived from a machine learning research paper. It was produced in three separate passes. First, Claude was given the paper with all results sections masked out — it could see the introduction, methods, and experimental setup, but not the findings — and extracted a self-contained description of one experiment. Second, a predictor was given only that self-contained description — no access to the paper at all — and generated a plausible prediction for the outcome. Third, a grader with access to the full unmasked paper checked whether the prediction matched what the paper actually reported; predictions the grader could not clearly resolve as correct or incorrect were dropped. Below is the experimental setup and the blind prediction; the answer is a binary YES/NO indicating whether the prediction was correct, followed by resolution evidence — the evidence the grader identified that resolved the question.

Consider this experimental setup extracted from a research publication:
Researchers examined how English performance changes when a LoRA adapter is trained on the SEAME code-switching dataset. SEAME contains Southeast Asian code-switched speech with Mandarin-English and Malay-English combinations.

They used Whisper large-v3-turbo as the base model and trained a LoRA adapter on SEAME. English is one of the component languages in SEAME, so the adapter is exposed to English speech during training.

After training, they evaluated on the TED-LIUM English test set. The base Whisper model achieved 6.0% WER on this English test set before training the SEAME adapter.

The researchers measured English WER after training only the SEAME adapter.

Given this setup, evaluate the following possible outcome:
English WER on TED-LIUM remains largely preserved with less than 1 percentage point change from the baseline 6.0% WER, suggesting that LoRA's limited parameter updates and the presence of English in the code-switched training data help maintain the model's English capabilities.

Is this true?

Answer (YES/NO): NO